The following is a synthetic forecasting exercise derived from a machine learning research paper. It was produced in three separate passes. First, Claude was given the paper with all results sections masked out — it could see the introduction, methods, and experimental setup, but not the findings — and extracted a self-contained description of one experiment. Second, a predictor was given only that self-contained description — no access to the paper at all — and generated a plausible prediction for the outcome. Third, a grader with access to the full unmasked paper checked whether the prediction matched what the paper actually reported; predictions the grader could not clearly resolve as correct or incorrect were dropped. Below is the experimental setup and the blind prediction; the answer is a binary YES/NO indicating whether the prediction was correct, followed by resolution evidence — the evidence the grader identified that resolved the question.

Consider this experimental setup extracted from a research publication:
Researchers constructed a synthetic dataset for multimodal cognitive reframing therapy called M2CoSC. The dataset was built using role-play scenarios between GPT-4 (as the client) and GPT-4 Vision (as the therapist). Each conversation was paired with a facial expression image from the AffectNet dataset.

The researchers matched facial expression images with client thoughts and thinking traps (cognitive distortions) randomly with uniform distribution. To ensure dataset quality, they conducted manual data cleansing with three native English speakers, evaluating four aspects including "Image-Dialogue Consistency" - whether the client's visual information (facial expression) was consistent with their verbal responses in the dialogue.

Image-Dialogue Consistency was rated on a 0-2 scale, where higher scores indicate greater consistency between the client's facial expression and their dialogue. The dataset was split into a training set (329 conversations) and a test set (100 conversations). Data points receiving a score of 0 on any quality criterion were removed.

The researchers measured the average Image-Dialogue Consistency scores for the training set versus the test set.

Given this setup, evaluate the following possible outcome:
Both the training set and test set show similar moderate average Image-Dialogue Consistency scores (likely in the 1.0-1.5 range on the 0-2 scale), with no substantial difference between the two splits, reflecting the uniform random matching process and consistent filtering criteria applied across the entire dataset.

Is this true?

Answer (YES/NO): NO